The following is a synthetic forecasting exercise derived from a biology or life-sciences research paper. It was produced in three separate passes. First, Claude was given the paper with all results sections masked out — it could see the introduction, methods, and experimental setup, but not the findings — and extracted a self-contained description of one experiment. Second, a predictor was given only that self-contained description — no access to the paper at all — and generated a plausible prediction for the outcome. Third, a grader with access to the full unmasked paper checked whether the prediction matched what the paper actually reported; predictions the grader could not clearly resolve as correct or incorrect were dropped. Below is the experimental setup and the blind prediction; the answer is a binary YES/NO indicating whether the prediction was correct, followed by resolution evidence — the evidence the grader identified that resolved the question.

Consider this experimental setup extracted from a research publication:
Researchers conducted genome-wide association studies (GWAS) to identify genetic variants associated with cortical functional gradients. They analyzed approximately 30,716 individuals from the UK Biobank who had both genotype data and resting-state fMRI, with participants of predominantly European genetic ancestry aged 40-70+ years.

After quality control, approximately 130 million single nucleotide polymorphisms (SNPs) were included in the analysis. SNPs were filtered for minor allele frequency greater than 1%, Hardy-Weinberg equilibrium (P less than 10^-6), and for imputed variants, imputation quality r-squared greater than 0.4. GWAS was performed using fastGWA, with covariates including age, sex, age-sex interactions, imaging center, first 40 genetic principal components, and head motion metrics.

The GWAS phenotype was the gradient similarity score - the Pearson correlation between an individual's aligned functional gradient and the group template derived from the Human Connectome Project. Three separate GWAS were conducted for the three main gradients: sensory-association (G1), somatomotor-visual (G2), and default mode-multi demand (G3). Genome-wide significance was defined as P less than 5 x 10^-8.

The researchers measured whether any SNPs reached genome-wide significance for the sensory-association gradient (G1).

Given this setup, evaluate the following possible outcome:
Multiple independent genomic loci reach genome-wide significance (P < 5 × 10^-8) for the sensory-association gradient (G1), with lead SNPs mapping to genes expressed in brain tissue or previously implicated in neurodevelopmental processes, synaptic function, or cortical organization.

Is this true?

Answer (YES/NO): NO